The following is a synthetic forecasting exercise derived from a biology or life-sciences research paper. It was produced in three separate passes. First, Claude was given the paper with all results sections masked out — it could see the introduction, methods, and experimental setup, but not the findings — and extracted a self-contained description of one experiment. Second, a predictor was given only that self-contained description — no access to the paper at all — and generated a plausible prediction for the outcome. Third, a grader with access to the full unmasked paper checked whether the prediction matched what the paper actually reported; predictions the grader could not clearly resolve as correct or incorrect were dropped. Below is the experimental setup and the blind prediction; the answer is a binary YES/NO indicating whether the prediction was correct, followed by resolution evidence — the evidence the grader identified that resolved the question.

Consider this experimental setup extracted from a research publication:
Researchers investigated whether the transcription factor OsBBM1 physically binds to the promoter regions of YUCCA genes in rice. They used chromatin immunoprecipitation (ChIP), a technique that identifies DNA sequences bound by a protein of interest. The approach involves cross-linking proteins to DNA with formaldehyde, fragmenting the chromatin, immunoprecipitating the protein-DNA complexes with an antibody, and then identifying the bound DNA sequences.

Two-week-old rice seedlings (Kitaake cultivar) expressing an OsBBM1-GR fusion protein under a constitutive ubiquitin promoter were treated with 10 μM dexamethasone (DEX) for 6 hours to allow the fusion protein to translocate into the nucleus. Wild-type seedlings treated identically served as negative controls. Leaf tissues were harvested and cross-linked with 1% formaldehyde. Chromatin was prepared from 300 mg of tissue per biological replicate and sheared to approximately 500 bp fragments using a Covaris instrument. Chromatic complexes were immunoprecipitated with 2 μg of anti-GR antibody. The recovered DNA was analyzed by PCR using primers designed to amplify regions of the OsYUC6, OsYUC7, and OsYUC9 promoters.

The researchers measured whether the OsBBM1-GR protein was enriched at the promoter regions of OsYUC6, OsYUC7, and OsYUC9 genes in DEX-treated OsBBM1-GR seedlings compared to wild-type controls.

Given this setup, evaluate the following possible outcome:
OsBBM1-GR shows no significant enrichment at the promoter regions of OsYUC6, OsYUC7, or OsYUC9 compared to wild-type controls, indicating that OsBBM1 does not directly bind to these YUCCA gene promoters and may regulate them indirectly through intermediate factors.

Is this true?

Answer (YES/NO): NO